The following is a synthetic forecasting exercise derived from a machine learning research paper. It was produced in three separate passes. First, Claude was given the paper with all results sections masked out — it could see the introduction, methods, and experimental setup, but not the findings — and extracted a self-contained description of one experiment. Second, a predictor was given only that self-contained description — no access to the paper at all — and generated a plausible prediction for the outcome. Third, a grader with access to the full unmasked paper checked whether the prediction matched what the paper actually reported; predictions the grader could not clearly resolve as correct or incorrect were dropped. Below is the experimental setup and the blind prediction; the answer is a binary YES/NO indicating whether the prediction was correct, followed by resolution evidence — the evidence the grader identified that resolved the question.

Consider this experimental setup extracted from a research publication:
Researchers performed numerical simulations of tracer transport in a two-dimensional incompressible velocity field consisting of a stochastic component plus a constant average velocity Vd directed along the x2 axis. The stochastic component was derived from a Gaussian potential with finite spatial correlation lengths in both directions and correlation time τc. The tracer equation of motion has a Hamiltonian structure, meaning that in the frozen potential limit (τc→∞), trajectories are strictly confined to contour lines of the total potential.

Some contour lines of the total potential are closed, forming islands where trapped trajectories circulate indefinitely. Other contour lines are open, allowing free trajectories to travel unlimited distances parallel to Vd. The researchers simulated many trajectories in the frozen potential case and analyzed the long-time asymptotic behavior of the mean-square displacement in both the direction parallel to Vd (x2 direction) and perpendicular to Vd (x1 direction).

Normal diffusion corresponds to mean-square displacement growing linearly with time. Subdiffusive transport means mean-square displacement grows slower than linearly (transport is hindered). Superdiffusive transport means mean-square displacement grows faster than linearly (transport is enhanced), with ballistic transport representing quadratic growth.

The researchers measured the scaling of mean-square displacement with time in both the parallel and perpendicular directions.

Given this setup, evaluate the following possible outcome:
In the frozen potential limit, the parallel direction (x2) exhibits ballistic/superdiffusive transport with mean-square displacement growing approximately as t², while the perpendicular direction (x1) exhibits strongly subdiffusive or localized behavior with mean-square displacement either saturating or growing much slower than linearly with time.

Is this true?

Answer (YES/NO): YES